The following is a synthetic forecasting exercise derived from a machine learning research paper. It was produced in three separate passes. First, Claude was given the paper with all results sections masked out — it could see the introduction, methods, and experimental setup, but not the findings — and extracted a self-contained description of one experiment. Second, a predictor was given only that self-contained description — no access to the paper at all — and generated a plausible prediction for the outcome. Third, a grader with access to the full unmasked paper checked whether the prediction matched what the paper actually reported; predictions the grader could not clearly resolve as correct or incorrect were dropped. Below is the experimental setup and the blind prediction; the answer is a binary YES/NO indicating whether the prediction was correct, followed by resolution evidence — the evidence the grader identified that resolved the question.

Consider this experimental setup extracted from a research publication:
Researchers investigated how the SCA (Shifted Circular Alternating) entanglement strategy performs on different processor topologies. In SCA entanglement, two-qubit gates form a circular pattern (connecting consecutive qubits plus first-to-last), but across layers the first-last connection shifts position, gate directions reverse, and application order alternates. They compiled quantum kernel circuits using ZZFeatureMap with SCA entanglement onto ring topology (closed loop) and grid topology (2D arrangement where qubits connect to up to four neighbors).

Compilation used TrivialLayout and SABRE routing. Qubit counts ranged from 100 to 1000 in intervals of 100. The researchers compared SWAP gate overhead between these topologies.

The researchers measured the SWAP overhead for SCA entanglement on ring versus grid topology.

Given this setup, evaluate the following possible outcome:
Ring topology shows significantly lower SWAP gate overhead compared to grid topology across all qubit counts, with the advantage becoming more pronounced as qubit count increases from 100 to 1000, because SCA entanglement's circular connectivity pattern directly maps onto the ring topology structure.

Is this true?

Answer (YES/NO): YES